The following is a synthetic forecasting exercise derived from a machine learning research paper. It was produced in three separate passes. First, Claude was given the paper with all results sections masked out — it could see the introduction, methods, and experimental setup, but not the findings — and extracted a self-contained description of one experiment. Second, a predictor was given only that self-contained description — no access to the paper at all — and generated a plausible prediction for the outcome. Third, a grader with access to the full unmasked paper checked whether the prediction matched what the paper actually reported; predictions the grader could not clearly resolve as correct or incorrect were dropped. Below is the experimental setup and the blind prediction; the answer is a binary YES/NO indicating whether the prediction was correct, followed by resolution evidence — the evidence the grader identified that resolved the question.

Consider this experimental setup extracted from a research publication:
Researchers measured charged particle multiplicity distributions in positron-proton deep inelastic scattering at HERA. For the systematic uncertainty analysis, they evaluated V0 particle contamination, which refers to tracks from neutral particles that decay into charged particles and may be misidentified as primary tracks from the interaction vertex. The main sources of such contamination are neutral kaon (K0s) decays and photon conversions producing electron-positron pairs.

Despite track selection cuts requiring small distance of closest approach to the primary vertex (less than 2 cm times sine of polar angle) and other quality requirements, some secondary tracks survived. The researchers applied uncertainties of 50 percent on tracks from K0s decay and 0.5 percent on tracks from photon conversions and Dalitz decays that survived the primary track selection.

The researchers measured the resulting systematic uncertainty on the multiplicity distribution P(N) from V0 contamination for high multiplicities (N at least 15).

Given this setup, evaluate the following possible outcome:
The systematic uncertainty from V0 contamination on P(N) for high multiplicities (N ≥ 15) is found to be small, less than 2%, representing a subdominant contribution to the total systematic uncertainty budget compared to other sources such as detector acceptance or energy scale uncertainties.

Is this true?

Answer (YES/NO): NO